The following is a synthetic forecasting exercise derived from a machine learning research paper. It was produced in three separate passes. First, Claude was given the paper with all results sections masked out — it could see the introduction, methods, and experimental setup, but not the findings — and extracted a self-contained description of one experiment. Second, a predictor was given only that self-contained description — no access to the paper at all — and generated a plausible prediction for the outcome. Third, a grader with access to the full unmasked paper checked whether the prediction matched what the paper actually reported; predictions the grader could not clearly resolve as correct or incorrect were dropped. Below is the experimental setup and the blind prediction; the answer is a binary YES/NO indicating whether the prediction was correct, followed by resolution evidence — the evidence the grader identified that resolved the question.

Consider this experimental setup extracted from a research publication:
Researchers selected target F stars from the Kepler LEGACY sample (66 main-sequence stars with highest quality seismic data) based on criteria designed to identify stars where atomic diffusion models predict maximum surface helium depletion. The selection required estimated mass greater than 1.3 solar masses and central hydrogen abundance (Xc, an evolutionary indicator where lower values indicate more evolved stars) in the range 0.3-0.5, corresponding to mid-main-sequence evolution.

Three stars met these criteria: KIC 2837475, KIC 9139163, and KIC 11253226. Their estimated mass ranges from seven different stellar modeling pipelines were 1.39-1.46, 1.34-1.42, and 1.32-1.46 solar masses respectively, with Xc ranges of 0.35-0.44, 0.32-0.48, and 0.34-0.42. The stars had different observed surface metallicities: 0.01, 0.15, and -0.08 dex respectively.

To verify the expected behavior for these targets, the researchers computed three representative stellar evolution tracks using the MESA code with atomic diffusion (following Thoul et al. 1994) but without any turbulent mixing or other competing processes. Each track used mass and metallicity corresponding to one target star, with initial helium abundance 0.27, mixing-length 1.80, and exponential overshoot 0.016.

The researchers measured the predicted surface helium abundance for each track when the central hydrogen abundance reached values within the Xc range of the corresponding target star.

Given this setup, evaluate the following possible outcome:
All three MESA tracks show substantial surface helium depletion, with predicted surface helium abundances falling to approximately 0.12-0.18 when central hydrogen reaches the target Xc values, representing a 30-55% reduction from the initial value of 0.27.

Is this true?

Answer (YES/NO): NO